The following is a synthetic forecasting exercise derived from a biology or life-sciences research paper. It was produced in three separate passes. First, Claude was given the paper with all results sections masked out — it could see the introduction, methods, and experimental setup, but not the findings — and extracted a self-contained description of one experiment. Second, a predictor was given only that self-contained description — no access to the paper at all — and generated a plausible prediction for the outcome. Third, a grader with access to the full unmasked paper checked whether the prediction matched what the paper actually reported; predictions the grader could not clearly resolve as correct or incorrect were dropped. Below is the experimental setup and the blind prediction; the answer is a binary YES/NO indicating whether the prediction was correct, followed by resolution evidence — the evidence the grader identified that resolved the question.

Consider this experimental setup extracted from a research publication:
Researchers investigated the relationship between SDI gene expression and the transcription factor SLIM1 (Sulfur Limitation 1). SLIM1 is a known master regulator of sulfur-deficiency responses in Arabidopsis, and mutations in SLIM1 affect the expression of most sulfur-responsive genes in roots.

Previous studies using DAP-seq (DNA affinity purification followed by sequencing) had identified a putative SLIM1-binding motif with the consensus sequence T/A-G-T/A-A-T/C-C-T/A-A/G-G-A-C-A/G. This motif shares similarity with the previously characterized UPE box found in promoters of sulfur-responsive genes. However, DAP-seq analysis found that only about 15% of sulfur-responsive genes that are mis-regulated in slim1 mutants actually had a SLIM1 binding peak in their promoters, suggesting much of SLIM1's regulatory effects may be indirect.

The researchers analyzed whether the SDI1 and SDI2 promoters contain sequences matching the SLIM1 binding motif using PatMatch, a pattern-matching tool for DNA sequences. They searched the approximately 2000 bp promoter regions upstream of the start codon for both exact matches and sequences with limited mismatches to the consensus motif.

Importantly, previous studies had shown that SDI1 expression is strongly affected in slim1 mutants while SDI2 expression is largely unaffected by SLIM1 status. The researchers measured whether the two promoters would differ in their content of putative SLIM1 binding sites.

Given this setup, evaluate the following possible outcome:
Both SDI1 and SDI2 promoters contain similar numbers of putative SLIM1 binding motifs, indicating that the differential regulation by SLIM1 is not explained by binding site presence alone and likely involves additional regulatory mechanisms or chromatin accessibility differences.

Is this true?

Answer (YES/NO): NO